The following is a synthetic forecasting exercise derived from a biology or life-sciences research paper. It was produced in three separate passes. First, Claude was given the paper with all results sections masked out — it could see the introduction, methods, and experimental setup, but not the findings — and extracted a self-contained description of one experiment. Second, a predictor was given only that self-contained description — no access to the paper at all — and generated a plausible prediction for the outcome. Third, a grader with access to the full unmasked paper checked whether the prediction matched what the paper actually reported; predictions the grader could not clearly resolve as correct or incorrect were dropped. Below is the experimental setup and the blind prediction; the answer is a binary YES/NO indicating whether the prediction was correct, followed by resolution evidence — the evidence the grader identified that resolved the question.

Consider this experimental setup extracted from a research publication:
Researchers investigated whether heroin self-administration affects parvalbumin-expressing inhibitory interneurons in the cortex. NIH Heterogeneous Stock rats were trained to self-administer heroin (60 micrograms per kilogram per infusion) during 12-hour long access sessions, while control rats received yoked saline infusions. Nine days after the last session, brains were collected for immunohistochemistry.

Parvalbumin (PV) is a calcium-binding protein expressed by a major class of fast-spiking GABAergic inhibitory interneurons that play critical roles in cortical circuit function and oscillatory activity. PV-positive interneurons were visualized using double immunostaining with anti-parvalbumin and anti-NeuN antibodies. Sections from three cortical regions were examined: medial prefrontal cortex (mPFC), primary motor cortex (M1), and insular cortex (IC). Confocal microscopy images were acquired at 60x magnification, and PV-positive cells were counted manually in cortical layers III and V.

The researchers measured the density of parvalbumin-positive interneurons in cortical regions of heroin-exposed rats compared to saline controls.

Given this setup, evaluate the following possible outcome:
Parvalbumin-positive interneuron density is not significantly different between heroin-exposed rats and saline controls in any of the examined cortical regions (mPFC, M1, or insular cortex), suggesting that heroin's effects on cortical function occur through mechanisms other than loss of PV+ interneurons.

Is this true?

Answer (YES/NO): NO